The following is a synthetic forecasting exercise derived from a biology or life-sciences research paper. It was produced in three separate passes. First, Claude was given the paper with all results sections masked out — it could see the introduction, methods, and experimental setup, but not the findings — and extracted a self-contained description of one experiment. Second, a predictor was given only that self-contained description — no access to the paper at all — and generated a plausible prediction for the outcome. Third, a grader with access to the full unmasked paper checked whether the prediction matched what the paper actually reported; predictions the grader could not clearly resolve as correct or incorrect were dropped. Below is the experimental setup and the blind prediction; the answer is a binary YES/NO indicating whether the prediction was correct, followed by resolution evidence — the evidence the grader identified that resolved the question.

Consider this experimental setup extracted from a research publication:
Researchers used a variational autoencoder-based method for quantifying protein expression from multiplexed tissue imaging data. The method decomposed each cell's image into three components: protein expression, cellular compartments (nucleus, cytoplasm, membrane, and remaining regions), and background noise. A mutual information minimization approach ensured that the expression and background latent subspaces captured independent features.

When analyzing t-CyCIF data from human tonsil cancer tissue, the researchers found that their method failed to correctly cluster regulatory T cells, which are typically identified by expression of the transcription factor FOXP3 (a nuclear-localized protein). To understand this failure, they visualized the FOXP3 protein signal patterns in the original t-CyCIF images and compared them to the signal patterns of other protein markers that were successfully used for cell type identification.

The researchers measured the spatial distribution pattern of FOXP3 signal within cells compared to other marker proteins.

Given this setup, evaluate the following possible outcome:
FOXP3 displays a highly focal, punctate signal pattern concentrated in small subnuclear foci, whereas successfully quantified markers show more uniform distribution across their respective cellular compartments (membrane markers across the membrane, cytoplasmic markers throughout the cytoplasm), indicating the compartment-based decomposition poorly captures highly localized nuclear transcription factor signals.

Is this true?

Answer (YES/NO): NO